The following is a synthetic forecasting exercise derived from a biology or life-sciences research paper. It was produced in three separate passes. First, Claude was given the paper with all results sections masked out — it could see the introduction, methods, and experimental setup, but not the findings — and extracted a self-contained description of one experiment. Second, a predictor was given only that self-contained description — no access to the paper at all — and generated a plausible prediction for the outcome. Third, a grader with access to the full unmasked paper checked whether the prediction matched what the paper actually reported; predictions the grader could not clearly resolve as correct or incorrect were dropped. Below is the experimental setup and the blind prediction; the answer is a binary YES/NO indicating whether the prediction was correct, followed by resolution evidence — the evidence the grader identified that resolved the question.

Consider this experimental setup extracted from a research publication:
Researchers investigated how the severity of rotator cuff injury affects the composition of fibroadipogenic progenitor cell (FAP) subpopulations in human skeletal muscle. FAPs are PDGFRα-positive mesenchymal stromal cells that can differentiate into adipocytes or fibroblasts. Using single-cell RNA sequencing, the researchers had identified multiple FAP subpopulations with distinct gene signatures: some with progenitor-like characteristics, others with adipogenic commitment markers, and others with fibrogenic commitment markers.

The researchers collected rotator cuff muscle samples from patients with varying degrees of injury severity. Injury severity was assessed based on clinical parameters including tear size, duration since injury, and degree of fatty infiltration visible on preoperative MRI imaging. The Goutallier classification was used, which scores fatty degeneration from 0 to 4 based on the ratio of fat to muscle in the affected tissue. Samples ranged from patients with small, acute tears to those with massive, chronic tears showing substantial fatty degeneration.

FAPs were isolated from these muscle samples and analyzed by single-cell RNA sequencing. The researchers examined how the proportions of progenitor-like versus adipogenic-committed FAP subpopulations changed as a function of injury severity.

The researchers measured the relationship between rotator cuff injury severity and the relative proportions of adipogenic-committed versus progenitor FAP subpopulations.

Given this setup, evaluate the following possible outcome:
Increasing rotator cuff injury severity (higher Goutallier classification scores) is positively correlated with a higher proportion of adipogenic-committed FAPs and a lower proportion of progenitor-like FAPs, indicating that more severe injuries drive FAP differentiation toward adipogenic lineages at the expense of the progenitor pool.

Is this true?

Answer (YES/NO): NO